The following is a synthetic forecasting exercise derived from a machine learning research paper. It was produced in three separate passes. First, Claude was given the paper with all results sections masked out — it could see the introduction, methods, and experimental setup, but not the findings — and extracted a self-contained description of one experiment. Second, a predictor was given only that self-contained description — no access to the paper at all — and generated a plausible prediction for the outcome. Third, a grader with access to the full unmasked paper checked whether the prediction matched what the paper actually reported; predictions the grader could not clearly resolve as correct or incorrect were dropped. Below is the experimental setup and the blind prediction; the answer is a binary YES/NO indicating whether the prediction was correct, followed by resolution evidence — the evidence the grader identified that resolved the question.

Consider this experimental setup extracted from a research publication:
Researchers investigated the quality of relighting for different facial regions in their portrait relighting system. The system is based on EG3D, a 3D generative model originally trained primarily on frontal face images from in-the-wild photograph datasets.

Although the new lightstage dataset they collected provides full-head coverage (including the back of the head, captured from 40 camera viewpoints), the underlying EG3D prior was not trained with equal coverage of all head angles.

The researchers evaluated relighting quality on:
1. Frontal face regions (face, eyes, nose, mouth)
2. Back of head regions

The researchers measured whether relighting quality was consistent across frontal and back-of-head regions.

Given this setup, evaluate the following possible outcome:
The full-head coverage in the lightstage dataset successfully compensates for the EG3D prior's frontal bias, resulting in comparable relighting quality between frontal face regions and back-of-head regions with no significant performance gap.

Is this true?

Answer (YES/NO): NO